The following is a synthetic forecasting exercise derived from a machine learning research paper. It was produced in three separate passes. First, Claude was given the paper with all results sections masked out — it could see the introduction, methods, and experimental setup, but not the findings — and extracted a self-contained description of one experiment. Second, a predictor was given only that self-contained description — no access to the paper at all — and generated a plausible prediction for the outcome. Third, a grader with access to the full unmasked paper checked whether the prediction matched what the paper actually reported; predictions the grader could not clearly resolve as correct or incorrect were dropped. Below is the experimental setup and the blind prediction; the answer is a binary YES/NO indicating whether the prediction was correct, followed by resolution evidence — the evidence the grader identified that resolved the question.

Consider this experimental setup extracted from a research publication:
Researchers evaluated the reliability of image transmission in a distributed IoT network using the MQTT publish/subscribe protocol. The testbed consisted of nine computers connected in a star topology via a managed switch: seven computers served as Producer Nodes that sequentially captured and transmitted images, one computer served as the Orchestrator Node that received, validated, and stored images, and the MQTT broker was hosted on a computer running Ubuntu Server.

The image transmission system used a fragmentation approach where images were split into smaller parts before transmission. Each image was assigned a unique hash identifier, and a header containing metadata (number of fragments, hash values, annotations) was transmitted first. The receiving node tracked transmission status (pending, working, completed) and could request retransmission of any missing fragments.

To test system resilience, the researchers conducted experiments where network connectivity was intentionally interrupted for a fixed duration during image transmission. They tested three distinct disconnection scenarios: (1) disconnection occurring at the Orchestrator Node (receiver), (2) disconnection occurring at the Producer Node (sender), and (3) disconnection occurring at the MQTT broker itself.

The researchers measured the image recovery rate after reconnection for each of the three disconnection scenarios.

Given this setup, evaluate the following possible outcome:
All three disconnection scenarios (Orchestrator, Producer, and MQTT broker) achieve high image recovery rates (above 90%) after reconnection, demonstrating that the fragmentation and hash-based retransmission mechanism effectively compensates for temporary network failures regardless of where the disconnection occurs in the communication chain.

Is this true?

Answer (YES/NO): NO